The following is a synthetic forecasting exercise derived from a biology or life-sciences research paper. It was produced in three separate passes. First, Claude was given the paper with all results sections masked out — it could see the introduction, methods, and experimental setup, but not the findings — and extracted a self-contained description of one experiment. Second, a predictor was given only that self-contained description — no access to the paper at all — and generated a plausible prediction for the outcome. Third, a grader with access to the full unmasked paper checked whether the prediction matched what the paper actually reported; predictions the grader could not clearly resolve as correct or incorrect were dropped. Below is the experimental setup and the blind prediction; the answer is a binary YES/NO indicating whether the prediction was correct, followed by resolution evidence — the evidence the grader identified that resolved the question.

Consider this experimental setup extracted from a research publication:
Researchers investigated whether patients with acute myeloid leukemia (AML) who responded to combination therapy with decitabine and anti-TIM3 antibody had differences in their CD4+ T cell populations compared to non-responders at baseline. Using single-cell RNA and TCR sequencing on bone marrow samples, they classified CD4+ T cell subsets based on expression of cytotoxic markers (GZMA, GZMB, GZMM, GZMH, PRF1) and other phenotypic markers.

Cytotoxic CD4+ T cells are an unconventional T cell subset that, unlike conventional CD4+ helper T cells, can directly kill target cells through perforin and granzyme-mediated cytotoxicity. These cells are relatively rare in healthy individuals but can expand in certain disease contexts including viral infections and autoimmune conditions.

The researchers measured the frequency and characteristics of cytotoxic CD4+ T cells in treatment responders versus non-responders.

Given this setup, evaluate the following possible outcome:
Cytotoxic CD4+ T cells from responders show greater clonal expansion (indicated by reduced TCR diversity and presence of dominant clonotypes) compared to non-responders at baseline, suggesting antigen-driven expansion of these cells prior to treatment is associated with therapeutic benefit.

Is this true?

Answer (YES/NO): YES